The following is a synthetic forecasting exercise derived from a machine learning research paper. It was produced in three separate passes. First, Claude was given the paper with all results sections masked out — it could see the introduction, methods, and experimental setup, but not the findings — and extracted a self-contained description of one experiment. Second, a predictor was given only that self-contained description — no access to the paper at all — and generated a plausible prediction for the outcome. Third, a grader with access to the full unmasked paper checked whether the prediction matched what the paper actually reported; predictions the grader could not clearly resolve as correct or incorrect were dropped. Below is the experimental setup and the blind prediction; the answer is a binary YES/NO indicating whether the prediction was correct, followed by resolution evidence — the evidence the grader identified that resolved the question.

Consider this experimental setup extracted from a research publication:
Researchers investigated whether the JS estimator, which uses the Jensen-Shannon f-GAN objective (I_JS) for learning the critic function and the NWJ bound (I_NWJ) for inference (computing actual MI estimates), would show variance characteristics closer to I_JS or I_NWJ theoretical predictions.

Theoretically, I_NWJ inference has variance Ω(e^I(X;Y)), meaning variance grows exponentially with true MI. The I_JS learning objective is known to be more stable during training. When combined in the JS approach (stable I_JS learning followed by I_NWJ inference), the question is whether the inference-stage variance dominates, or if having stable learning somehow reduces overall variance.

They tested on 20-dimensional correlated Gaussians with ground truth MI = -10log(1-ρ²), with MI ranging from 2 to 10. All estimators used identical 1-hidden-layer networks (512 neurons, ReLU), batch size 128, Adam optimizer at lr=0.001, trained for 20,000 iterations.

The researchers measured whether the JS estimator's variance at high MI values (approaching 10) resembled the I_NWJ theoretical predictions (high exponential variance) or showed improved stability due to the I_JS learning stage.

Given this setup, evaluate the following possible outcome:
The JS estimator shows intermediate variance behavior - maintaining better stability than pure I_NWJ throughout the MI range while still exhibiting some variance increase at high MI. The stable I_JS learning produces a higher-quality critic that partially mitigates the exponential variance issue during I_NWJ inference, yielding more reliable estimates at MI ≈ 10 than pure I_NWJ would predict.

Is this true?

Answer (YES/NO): NO